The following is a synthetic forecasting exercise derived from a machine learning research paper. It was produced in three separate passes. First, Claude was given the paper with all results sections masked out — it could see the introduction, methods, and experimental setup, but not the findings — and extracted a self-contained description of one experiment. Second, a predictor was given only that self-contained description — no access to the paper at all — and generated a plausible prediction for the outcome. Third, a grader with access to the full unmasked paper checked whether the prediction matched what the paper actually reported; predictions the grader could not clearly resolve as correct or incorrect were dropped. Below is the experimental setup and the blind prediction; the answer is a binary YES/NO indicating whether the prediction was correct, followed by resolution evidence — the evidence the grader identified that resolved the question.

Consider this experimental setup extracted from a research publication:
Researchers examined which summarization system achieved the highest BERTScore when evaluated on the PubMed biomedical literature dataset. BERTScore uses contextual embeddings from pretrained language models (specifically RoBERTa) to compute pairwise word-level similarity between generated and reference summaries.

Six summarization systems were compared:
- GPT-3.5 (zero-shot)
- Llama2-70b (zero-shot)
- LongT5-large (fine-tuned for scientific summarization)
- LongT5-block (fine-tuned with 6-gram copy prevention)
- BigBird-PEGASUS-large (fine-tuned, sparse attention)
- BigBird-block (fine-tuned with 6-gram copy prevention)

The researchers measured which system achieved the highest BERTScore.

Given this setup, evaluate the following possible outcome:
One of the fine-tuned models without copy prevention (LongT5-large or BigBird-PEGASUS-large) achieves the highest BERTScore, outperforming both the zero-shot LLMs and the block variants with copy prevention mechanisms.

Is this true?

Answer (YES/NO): YES